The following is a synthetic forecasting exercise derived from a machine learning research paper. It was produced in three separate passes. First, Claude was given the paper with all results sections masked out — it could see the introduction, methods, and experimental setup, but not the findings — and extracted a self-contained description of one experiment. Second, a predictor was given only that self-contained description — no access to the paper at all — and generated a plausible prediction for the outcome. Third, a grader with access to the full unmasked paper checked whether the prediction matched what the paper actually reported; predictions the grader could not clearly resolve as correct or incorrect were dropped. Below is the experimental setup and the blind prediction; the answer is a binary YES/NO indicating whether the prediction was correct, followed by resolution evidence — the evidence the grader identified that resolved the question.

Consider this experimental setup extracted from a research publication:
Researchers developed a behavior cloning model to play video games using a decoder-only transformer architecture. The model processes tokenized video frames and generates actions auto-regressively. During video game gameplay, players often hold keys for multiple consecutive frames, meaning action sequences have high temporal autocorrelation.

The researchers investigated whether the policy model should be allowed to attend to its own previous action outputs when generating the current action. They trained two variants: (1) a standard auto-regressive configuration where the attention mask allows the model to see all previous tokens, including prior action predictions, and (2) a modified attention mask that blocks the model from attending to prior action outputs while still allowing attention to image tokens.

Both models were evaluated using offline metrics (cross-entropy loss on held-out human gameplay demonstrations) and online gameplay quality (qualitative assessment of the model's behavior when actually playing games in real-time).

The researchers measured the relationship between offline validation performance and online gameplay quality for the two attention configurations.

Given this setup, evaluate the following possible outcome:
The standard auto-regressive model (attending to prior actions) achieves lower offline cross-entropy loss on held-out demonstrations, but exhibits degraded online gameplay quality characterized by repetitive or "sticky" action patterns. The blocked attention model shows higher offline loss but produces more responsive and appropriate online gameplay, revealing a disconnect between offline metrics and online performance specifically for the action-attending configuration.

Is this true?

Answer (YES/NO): NO